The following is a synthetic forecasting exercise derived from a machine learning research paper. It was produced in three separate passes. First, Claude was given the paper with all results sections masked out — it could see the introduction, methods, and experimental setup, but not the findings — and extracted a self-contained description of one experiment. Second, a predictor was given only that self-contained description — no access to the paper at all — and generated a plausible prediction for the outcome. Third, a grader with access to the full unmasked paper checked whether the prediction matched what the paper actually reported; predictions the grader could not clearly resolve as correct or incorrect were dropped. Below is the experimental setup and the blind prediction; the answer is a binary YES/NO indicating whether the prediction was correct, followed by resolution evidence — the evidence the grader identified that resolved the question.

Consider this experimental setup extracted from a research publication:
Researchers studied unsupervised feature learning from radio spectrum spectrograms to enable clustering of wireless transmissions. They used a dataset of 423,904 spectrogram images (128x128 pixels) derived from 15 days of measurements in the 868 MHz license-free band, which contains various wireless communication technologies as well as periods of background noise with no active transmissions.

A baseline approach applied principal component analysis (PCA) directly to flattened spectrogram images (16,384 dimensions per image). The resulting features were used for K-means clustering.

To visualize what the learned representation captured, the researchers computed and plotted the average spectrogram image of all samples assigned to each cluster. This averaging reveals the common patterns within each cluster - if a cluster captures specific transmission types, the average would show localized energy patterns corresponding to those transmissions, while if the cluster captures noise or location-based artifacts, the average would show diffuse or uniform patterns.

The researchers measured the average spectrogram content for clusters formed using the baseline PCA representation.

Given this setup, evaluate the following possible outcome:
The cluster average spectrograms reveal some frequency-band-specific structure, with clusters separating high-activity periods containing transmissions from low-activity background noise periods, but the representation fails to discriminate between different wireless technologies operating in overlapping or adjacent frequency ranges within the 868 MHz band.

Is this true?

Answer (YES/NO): NO